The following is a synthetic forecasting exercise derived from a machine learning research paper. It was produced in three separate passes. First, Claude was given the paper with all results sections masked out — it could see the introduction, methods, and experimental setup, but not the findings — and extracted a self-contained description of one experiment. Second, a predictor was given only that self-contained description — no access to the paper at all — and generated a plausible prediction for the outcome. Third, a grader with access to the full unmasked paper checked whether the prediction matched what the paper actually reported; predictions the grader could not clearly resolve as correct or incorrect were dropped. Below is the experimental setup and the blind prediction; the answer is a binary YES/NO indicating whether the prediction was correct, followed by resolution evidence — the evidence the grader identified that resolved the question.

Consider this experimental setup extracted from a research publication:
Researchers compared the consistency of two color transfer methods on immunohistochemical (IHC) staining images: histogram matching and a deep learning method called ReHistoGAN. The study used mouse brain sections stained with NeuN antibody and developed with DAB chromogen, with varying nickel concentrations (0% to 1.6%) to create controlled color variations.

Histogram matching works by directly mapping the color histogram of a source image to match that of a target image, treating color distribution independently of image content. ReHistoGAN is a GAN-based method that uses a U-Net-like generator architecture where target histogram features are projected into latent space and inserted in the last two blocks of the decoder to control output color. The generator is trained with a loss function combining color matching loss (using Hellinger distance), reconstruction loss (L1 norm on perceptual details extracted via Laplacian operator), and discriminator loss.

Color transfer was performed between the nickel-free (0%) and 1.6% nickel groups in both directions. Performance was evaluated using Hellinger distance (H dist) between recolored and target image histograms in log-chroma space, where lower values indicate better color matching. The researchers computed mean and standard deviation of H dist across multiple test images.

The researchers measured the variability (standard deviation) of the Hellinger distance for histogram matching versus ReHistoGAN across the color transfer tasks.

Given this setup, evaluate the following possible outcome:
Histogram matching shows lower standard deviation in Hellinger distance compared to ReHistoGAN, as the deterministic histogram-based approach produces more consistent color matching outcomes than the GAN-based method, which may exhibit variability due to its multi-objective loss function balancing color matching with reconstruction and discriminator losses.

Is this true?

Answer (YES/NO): NO